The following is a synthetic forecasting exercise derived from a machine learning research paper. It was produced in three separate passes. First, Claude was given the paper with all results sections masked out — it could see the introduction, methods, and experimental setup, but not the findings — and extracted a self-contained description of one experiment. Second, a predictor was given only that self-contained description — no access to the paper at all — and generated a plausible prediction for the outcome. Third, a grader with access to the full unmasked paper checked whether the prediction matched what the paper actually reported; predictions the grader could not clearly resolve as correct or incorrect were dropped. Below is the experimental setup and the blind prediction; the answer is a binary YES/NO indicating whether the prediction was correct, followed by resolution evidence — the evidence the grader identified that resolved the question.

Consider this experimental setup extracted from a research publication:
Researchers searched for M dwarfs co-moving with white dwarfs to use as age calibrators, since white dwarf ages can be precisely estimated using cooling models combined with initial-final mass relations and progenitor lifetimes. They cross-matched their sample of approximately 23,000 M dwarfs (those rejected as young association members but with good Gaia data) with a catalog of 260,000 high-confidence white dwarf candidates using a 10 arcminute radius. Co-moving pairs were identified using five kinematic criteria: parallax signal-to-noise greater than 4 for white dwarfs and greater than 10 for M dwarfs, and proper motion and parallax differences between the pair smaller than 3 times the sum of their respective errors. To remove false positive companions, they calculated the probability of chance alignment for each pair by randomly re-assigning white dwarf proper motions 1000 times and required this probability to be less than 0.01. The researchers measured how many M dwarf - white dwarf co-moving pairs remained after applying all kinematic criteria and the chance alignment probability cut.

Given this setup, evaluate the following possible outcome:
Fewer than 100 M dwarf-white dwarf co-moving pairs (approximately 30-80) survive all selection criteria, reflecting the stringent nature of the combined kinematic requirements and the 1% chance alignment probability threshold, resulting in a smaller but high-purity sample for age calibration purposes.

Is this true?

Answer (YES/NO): YES